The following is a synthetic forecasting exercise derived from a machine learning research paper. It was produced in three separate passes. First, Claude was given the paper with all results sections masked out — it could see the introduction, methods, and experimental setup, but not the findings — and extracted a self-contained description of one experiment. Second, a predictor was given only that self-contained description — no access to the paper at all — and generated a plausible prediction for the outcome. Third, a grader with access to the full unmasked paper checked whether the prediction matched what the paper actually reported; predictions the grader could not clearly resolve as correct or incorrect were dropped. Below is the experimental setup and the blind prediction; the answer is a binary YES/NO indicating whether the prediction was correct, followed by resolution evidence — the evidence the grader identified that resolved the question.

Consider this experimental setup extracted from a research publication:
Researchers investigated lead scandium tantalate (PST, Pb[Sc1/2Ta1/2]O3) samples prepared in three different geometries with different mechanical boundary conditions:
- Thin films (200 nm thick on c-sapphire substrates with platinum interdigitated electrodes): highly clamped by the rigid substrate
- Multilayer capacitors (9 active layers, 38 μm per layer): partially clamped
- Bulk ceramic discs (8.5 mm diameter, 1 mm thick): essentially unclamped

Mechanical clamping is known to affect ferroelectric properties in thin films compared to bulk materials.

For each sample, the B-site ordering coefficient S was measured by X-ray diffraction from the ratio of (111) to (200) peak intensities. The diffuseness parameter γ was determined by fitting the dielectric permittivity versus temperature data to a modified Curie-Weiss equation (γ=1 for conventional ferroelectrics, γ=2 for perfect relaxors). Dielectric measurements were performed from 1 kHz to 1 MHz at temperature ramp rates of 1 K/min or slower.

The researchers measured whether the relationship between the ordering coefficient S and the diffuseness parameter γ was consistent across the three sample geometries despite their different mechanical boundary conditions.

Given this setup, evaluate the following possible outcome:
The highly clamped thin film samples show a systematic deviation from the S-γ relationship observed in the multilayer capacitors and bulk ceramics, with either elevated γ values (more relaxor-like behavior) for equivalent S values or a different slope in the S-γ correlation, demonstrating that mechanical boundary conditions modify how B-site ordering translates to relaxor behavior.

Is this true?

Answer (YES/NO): NO